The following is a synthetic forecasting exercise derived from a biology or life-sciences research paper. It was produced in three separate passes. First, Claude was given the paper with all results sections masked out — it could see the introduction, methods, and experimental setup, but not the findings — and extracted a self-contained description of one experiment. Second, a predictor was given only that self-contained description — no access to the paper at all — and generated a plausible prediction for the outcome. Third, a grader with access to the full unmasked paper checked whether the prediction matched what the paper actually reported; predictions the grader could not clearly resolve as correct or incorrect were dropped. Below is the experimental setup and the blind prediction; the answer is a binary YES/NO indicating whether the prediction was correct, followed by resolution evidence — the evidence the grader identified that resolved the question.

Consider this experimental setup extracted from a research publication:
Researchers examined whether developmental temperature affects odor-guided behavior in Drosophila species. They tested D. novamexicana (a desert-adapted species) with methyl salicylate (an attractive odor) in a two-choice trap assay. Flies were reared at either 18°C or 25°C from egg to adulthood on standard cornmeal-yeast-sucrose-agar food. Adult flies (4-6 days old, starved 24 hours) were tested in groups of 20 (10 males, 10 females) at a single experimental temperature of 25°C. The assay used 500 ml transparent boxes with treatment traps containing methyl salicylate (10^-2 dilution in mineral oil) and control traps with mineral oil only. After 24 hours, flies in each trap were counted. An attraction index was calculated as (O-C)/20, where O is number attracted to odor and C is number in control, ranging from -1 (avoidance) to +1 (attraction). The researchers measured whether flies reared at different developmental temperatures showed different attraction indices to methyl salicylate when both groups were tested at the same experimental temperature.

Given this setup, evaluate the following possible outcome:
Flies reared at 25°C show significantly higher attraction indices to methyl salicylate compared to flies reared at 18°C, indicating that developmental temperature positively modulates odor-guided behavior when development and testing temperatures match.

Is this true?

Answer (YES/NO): YES